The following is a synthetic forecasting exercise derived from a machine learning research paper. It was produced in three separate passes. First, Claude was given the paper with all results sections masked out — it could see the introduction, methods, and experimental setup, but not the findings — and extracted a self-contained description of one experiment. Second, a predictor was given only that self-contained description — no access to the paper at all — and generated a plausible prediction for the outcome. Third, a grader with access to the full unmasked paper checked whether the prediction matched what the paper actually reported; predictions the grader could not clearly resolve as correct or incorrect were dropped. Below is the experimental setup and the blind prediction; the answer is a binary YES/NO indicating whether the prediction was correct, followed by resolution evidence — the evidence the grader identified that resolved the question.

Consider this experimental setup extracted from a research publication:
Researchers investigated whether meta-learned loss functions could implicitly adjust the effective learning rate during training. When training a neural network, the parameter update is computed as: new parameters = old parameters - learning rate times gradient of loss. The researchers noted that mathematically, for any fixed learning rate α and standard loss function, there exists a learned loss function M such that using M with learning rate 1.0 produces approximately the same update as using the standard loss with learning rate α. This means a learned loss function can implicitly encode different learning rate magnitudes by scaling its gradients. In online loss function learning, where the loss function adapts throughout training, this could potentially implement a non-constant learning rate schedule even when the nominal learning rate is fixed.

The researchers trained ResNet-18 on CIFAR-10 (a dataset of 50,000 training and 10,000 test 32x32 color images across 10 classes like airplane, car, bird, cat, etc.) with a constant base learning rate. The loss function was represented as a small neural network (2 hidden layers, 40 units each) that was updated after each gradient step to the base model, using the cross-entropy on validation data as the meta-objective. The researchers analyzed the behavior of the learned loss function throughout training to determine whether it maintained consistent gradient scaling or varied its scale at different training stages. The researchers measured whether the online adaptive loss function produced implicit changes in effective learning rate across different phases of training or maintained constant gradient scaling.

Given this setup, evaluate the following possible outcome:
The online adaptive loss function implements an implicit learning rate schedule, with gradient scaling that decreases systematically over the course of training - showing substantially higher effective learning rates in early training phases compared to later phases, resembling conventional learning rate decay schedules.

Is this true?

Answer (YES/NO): YES